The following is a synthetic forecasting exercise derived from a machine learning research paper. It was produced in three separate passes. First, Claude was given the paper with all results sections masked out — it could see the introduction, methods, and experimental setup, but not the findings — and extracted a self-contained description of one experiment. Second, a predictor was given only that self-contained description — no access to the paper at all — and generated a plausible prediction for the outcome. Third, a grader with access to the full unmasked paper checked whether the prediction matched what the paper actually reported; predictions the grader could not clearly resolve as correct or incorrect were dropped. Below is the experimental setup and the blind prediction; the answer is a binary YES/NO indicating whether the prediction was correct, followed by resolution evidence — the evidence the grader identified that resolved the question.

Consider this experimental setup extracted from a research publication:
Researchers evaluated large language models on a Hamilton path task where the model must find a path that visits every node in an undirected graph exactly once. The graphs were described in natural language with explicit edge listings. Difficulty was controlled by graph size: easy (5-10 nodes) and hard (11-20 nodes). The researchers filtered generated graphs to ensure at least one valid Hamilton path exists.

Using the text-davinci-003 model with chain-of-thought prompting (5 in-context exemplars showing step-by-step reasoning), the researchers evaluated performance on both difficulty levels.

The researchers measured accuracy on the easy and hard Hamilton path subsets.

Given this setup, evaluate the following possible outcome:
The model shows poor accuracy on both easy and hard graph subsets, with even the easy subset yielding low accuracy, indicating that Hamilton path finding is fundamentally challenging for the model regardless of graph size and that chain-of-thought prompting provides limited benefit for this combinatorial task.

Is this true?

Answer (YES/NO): NO